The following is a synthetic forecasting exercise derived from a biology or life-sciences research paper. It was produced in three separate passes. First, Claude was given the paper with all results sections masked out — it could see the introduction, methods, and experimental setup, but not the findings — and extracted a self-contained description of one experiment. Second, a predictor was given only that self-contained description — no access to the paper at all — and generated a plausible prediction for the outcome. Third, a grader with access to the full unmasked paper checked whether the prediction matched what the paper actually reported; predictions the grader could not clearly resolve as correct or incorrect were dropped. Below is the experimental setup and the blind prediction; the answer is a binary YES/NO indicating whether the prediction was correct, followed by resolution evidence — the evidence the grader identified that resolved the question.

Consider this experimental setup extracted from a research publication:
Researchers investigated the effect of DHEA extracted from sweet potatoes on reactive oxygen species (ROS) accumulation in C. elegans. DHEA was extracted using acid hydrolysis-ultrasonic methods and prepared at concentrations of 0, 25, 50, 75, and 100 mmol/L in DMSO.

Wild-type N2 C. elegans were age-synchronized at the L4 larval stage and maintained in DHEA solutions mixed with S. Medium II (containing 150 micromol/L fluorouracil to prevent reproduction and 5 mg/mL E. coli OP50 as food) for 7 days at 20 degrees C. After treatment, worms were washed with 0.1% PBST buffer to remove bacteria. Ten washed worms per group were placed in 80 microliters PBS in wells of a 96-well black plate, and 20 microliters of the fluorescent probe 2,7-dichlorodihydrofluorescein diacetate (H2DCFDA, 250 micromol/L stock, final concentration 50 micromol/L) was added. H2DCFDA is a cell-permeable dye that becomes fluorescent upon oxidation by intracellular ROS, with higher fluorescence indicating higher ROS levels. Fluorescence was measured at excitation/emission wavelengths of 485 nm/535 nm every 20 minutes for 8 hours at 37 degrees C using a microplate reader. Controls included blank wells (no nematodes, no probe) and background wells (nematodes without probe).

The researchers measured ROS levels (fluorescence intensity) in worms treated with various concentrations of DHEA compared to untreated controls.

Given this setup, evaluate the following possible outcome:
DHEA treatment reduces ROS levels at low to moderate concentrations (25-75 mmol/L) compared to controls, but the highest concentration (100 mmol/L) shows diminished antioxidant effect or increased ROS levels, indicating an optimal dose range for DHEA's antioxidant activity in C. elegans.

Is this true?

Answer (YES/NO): NO